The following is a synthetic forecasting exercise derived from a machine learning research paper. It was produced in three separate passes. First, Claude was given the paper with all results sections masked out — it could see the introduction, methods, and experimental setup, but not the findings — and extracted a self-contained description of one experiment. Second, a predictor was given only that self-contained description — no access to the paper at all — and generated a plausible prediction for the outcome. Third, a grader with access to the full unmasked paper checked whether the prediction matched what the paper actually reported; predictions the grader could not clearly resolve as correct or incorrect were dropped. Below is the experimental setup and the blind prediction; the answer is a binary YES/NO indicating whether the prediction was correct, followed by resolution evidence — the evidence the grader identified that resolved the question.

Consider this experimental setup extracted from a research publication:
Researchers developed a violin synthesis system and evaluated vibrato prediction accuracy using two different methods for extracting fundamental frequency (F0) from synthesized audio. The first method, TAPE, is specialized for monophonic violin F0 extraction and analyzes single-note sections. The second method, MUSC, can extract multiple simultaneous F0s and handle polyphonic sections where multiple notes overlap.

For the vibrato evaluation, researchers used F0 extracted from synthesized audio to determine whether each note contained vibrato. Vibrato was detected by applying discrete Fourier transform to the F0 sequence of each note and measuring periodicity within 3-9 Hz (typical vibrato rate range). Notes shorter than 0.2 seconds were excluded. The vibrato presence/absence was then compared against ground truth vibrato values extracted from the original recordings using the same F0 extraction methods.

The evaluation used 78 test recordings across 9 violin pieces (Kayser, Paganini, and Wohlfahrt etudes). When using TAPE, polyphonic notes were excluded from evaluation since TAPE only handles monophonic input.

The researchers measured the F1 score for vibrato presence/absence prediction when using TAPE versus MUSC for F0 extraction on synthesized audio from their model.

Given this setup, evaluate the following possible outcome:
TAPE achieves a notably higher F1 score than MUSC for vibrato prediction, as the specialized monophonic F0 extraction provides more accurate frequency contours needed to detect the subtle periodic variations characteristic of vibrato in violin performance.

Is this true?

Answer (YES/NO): YES